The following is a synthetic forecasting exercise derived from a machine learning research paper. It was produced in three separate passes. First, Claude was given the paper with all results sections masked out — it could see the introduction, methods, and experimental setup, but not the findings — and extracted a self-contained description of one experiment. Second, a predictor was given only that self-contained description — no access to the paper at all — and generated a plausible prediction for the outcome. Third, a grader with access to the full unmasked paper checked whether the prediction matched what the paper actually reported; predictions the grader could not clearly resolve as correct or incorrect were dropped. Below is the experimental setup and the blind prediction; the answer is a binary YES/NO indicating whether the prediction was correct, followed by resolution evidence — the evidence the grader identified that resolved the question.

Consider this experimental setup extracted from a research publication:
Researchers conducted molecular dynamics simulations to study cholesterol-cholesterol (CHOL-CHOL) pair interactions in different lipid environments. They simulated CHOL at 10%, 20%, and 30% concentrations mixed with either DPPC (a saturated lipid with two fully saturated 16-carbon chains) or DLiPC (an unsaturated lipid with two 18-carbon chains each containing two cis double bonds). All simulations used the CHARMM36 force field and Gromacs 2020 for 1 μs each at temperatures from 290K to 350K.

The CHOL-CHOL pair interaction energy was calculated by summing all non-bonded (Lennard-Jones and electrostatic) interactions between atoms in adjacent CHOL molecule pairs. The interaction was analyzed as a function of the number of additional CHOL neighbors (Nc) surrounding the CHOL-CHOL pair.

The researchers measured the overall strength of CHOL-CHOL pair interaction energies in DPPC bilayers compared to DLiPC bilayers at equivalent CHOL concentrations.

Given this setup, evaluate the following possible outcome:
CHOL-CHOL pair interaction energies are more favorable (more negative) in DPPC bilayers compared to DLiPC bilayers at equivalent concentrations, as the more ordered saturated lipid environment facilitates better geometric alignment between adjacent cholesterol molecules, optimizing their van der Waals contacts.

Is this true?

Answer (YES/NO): NO